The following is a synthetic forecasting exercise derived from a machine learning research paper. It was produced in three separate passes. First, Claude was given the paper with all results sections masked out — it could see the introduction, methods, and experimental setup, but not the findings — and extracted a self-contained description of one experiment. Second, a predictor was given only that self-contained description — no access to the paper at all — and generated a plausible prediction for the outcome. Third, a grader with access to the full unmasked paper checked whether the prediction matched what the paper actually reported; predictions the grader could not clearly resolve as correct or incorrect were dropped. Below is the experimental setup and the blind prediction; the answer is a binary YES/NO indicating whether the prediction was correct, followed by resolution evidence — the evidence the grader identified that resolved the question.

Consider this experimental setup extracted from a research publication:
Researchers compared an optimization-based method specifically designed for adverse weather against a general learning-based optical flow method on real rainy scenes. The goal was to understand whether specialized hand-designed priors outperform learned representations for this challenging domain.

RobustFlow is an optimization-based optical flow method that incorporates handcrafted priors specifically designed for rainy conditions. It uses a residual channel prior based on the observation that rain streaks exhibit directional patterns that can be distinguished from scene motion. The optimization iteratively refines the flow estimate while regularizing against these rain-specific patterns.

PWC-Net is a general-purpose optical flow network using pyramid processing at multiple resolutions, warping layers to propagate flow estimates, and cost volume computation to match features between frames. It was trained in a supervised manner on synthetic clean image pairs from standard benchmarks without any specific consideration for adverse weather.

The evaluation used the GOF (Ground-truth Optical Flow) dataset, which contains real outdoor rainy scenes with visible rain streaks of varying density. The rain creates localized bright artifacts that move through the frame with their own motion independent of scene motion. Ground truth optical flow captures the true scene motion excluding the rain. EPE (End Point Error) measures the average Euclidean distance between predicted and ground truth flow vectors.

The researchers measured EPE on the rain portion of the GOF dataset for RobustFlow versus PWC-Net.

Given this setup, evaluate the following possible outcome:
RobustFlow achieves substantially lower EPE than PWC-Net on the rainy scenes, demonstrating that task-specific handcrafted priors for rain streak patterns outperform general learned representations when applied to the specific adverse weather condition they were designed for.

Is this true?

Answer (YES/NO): NO